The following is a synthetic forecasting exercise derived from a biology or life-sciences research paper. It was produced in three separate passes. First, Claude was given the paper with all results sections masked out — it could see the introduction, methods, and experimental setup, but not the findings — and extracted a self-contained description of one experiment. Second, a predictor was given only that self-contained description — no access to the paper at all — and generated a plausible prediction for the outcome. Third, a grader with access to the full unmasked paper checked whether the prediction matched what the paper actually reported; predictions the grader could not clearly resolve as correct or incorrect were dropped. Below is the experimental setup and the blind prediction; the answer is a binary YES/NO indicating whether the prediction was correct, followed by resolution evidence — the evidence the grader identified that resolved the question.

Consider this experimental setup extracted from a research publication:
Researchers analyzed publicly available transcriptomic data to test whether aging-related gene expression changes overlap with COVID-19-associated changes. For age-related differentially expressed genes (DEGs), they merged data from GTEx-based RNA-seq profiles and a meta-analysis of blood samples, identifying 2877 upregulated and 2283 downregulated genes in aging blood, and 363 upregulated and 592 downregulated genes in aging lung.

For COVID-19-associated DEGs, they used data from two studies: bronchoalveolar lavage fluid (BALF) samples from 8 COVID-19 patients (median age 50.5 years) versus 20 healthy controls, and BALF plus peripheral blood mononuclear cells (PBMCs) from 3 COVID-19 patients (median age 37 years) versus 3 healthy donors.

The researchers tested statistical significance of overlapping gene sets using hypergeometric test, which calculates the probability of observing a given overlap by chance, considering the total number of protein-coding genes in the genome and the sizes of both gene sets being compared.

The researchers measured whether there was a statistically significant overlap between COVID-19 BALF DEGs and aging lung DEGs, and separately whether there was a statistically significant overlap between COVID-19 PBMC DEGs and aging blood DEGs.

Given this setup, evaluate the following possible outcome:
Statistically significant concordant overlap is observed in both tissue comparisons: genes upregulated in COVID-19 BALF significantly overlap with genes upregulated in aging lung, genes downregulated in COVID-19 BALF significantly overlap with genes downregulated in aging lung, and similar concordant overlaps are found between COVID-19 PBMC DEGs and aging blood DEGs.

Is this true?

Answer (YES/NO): NO